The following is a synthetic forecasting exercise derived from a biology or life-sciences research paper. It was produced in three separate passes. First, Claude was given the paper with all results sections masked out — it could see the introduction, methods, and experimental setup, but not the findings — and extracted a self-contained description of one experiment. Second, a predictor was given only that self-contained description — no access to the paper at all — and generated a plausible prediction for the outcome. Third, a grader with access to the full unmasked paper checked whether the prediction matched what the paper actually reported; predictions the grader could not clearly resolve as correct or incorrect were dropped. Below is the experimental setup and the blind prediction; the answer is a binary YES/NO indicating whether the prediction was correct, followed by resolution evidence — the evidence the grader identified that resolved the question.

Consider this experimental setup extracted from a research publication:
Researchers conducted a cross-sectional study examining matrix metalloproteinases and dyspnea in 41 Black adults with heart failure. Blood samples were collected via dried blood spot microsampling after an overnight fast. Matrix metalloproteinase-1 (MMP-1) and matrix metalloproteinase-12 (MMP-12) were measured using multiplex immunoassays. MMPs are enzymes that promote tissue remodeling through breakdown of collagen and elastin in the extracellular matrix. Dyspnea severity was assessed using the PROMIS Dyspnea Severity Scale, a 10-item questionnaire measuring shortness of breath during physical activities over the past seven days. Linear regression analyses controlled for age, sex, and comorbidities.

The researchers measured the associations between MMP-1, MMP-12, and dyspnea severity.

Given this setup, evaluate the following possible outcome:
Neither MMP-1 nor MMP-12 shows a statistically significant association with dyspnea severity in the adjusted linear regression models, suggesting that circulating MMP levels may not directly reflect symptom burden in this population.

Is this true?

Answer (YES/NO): NO